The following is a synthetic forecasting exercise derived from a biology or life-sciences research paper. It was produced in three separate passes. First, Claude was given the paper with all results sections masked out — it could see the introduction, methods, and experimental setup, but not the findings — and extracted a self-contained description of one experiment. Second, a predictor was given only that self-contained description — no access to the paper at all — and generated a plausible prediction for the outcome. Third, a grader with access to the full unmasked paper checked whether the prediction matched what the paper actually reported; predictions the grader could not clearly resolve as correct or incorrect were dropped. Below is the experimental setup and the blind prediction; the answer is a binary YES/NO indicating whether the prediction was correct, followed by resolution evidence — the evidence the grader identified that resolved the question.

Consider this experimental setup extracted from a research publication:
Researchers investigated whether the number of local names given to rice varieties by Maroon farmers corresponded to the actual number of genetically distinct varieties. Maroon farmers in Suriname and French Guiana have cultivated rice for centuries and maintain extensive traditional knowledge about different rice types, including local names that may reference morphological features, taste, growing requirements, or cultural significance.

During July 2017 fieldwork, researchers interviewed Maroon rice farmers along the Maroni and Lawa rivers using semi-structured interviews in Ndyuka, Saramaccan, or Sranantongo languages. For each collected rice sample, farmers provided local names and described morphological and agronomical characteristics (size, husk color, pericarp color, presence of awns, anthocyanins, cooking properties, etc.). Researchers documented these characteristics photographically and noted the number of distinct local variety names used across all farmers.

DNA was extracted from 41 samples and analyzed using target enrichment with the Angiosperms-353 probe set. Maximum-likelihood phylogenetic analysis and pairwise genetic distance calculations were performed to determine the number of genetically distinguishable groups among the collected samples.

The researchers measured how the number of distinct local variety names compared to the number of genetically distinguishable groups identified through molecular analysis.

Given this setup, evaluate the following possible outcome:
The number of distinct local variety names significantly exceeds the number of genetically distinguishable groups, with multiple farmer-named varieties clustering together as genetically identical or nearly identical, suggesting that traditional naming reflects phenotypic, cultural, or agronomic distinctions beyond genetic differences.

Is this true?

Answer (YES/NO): NO